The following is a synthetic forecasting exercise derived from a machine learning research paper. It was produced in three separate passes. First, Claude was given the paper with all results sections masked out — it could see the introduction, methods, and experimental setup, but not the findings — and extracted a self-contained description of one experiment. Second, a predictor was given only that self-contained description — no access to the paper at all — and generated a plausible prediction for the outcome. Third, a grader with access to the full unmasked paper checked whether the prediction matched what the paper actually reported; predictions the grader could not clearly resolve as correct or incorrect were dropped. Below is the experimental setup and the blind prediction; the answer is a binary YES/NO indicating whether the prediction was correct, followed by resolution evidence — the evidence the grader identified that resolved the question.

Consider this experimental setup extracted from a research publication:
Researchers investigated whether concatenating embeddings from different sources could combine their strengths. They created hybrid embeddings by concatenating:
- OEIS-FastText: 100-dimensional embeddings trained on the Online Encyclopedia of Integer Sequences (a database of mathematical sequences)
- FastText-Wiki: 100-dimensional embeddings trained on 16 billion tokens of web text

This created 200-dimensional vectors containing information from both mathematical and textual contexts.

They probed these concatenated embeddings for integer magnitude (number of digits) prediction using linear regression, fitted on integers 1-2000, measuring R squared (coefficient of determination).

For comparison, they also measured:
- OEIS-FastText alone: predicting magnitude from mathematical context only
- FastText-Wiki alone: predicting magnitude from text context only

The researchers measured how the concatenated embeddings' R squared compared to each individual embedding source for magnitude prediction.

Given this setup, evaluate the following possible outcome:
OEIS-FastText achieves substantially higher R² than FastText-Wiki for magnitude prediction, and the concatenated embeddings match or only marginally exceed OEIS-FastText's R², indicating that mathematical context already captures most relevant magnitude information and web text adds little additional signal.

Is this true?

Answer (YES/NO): NO